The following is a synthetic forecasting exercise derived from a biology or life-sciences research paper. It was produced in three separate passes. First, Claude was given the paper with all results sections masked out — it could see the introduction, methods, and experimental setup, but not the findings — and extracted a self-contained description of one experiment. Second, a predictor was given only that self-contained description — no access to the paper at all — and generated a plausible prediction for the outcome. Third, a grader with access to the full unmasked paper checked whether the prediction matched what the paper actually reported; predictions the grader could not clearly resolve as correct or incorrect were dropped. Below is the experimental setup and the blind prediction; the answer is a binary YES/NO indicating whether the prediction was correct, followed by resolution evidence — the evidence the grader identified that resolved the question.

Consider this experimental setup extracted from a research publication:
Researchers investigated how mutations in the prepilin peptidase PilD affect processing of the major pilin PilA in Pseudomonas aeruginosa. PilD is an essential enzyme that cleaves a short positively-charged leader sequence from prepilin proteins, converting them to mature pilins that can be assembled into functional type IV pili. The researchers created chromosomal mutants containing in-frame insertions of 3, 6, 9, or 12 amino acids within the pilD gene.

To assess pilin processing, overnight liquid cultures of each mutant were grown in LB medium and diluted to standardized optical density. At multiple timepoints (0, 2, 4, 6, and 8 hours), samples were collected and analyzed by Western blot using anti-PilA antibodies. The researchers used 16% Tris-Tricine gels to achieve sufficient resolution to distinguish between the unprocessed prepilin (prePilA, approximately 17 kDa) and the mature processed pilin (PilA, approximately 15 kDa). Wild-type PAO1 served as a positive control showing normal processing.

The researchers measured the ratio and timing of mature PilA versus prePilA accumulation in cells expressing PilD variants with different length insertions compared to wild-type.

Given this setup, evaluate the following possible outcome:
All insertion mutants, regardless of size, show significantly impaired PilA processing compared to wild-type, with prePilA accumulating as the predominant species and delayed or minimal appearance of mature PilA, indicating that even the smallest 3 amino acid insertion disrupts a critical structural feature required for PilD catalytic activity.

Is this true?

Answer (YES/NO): NO